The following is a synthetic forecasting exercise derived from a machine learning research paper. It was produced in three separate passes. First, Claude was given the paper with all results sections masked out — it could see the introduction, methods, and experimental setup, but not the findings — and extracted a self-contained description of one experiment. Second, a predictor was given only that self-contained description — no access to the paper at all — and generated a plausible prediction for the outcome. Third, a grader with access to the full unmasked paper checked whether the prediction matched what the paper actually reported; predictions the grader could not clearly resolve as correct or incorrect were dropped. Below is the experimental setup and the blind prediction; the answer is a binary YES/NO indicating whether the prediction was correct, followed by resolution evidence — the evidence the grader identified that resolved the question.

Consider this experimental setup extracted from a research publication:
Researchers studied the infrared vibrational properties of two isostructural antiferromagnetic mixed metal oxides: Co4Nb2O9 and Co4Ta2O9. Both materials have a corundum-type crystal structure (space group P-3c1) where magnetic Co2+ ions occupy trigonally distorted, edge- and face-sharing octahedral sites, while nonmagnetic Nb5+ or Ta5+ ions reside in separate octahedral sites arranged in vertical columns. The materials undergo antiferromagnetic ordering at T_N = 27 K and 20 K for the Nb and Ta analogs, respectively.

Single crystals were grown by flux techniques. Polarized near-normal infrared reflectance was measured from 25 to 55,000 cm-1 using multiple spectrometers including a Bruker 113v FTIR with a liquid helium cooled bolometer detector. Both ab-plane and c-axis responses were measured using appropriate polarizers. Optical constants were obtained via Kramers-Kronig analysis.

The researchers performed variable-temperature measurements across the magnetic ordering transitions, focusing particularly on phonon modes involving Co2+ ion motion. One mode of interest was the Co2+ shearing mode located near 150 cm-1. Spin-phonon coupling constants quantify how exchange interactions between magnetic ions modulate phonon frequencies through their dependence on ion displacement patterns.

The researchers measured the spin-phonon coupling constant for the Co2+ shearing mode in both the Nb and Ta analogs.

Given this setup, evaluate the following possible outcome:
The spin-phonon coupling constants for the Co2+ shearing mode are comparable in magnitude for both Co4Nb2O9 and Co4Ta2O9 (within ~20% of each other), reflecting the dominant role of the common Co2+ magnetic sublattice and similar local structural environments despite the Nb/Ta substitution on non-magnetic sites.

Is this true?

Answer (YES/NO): NO